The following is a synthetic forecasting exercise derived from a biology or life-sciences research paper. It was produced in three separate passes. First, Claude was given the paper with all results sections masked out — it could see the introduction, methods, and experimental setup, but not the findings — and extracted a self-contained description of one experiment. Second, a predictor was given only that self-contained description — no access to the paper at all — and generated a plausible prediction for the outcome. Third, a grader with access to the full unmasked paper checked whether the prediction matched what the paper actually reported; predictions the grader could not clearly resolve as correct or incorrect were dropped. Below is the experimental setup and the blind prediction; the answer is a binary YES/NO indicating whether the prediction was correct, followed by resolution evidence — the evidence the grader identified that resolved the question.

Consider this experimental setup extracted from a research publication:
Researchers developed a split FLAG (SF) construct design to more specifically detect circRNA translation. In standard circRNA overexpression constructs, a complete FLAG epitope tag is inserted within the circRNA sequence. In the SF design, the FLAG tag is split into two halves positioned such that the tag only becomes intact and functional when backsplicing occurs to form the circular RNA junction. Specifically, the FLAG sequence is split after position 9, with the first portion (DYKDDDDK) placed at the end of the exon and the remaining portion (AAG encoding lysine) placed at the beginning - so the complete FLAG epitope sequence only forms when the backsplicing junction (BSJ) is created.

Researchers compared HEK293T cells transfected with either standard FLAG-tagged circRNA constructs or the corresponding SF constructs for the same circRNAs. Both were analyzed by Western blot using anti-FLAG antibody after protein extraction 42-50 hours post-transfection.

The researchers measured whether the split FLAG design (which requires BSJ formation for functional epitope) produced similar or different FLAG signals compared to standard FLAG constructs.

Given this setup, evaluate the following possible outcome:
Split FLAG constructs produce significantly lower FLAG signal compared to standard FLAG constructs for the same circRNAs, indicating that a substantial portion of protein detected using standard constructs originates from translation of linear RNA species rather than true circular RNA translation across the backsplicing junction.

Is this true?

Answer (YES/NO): YES